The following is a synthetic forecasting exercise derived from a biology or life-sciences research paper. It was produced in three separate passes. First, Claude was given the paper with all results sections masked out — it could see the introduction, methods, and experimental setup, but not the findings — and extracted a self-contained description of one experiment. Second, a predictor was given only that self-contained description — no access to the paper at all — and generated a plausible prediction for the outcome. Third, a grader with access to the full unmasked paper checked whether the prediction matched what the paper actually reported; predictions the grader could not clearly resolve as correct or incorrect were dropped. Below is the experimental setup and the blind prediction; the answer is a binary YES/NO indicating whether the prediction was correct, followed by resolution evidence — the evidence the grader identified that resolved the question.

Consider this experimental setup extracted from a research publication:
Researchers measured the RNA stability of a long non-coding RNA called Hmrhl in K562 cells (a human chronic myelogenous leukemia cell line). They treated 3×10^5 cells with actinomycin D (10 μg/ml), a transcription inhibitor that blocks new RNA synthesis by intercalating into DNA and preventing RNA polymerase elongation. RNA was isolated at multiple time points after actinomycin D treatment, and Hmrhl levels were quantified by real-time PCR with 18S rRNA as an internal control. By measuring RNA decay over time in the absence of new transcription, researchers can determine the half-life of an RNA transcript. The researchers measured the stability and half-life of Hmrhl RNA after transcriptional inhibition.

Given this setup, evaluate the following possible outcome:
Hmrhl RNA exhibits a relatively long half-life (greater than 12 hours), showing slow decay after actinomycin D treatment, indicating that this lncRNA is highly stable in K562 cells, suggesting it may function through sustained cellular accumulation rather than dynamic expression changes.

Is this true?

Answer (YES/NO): NO